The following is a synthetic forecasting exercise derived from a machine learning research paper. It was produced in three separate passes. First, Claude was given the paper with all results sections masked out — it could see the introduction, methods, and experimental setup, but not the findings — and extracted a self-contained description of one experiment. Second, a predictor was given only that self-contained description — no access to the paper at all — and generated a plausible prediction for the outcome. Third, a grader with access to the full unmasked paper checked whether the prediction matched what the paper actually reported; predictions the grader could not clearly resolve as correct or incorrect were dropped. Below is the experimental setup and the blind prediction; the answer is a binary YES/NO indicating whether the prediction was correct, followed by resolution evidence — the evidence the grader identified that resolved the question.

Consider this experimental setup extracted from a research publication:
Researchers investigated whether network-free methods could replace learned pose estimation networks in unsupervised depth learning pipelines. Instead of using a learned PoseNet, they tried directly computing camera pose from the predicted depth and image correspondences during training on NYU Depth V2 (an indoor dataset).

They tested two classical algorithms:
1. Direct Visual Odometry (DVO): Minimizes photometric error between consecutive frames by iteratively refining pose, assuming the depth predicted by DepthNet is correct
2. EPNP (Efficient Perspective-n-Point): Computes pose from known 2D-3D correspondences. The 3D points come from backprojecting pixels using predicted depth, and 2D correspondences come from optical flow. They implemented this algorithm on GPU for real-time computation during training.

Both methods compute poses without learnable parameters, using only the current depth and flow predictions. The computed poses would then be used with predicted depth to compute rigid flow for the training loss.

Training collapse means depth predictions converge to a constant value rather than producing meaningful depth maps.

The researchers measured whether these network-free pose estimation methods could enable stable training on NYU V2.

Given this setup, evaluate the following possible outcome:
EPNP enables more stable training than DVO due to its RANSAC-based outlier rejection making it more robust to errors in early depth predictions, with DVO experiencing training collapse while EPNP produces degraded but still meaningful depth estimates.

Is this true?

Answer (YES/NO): NO